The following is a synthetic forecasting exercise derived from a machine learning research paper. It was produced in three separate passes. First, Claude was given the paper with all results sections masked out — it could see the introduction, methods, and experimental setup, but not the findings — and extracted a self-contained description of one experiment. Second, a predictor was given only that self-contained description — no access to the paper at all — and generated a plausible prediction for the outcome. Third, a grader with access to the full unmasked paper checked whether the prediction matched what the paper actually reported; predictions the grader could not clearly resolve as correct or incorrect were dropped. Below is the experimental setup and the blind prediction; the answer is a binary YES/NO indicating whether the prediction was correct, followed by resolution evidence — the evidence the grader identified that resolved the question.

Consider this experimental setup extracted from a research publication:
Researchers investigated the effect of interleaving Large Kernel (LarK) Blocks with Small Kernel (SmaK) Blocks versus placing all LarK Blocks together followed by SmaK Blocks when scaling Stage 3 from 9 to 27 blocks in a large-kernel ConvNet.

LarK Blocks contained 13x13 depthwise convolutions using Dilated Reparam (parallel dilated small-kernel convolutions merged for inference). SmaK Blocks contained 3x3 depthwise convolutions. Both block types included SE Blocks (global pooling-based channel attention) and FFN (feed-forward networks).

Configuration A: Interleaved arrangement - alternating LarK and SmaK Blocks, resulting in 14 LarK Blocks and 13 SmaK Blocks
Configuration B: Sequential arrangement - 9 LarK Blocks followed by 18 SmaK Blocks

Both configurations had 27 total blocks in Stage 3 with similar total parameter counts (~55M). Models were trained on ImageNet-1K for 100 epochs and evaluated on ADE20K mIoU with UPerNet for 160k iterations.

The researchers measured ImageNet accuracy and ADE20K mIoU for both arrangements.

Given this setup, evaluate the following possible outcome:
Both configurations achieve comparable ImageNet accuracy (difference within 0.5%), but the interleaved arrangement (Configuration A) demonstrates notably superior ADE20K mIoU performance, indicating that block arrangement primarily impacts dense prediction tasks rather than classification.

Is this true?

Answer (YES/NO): NO